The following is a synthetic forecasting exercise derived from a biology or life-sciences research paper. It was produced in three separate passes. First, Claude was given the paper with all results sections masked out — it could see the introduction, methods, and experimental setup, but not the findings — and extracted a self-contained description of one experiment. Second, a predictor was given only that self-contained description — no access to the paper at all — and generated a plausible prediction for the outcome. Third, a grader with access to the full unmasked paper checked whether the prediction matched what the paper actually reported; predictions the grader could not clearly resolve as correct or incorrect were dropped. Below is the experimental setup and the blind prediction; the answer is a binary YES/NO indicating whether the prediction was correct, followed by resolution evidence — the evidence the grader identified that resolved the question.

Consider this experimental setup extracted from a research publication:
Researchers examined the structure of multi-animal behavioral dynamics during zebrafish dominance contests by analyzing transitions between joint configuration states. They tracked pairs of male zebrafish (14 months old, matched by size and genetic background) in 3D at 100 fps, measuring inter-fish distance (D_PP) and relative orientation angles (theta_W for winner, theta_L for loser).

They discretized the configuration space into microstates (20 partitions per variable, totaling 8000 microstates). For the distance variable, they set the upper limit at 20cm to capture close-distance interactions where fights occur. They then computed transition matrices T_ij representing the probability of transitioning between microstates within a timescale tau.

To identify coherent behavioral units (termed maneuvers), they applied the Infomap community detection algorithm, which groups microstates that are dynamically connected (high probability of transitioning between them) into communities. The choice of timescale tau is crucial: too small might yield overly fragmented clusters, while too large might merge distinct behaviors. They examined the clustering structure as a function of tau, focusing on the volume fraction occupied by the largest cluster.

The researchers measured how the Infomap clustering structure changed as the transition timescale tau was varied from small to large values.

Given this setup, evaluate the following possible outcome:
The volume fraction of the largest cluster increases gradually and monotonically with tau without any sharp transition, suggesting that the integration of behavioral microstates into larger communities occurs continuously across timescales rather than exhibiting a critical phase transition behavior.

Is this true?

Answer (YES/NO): NO